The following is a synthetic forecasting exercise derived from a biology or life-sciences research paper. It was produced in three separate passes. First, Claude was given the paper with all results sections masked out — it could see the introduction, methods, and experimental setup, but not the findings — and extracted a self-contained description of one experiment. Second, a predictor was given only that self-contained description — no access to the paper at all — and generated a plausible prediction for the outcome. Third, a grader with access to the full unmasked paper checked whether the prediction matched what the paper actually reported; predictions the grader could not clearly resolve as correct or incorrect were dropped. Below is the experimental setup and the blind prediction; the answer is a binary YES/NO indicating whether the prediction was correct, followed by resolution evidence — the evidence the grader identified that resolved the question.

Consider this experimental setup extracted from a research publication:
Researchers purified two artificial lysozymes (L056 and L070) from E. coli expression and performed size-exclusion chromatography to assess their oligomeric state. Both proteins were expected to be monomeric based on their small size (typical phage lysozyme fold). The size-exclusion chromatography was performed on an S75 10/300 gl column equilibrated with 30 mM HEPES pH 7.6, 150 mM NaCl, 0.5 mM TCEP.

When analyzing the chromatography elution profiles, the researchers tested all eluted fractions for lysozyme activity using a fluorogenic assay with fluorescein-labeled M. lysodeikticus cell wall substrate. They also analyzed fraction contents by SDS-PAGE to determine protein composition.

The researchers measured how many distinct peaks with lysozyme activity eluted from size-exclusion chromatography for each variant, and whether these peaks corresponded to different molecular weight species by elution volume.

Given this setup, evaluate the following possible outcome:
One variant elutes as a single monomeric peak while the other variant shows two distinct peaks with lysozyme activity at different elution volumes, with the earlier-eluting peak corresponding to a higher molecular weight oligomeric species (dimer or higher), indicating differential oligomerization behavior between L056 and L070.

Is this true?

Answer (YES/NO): NO